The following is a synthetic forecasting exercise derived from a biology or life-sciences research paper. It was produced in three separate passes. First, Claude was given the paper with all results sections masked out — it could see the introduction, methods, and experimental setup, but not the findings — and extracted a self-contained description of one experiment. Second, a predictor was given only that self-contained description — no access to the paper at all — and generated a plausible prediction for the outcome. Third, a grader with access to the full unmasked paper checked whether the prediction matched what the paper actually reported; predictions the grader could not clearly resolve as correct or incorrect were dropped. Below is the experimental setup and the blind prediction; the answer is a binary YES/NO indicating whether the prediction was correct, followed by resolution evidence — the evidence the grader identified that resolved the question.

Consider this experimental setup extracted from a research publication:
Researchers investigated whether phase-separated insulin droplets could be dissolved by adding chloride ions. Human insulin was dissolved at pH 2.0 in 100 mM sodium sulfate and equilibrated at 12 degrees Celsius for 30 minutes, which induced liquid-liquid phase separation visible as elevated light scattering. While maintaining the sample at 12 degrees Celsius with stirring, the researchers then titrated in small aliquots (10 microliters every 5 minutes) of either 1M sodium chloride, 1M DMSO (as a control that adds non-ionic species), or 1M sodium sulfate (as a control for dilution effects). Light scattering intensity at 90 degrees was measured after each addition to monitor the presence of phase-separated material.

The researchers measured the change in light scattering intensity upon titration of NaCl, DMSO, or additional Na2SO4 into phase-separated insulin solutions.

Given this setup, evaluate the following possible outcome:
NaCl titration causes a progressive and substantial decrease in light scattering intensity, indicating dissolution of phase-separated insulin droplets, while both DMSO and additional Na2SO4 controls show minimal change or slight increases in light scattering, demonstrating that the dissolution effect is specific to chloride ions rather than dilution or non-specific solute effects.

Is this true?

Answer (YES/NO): NO